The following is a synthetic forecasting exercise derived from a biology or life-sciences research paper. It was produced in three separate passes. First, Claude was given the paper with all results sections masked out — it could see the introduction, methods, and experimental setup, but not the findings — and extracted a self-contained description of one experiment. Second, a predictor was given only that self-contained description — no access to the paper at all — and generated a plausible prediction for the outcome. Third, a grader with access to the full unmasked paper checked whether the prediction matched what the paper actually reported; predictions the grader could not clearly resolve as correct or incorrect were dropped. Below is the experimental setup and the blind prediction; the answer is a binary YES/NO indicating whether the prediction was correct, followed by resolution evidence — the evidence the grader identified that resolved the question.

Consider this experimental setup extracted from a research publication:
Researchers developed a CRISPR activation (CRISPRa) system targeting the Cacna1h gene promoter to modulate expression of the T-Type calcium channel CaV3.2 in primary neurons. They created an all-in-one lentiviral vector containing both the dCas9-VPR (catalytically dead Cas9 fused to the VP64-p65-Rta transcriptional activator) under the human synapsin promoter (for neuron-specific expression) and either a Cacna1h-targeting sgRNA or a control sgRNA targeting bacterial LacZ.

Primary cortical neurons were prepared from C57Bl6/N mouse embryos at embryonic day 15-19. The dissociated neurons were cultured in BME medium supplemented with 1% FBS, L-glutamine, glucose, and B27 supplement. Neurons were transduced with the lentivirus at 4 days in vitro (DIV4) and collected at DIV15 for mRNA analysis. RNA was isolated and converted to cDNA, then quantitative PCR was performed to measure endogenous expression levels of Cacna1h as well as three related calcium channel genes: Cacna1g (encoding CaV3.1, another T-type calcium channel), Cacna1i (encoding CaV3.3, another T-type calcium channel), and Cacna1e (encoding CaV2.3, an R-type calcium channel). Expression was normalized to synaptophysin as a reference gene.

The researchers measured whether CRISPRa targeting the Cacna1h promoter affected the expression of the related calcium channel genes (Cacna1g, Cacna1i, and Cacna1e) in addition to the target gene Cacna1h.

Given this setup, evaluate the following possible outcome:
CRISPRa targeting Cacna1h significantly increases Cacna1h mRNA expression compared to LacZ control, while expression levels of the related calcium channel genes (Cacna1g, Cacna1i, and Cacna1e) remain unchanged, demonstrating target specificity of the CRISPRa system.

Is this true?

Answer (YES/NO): YES